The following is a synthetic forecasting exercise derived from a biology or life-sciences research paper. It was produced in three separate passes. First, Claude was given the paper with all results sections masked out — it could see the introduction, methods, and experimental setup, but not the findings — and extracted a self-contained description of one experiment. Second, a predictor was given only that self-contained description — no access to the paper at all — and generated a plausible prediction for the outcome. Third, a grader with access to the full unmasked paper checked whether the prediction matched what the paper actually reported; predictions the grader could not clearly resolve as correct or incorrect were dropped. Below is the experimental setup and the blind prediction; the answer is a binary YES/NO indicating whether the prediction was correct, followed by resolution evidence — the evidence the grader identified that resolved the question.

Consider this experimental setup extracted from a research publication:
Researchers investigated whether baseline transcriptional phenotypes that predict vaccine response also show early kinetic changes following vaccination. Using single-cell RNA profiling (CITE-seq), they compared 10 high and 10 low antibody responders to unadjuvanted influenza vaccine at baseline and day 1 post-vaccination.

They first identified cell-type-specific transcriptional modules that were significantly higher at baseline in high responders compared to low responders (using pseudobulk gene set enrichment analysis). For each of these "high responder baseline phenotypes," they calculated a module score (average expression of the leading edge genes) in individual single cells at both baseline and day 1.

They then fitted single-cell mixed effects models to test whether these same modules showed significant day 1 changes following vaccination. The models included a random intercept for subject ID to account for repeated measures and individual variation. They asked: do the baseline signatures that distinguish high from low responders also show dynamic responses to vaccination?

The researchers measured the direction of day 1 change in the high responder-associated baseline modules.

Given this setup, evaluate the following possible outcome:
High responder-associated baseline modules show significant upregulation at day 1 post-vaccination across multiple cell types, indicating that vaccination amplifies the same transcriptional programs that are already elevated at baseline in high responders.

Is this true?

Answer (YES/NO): YES